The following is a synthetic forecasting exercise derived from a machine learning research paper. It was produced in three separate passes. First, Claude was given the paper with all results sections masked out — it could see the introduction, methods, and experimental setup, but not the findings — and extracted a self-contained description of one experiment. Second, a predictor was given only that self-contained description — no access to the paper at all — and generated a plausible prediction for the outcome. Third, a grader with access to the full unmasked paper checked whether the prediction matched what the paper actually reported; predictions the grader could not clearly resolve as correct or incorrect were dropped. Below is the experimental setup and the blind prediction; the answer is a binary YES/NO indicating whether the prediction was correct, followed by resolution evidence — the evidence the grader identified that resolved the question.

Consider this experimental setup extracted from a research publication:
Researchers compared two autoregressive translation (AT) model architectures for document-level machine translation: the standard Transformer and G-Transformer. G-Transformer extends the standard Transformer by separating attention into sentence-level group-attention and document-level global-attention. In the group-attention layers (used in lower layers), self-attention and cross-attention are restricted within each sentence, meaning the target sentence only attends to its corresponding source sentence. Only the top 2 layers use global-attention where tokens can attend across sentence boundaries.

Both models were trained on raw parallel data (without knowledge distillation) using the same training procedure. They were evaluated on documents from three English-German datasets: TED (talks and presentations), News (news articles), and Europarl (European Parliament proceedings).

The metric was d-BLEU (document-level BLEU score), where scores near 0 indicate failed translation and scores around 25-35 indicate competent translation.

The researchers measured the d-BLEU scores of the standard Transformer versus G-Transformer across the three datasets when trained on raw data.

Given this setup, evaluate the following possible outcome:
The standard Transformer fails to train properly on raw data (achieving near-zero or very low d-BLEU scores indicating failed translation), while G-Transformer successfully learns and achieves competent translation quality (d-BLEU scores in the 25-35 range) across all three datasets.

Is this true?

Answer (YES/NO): NO